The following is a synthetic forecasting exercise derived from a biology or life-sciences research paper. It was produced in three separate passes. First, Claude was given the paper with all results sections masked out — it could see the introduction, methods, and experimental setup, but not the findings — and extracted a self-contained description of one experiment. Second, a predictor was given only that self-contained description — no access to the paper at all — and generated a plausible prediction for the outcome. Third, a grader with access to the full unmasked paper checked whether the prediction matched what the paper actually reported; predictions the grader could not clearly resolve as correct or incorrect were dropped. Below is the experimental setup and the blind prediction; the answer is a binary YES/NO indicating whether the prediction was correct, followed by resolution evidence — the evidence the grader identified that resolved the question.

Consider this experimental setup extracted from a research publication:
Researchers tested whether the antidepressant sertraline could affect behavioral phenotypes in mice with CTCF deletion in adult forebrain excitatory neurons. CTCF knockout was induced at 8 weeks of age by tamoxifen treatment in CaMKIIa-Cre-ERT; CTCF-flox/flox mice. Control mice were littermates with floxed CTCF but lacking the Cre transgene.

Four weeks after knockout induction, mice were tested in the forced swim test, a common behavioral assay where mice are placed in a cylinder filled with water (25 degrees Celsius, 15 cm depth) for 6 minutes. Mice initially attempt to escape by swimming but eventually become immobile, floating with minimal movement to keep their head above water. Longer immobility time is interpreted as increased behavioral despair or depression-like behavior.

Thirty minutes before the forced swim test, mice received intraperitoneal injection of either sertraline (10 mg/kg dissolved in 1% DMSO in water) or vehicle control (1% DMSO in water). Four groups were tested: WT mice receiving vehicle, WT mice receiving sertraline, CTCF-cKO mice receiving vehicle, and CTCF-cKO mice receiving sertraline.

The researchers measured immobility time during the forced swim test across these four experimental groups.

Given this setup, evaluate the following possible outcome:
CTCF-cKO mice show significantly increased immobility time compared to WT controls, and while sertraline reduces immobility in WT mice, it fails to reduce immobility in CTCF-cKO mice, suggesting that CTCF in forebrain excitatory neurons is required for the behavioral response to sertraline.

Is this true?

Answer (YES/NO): NO